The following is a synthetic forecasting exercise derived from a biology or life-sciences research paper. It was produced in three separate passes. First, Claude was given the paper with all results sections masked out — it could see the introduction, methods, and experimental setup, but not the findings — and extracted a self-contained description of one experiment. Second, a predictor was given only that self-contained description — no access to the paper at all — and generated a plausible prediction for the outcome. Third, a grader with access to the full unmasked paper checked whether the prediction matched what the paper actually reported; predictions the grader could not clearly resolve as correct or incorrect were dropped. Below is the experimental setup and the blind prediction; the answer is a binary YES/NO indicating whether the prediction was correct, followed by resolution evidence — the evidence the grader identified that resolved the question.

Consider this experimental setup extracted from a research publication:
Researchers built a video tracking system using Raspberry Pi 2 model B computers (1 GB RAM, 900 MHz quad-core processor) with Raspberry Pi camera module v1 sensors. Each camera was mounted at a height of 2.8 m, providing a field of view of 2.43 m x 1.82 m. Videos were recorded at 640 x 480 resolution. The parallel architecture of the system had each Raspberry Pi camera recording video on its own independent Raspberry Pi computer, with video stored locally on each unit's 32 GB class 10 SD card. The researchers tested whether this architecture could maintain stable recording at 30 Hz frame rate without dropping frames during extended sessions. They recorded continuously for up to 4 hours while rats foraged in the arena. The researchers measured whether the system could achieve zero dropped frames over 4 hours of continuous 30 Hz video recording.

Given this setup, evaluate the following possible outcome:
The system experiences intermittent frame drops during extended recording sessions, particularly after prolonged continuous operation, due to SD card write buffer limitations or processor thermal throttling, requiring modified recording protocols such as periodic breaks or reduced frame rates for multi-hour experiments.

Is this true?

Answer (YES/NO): NO